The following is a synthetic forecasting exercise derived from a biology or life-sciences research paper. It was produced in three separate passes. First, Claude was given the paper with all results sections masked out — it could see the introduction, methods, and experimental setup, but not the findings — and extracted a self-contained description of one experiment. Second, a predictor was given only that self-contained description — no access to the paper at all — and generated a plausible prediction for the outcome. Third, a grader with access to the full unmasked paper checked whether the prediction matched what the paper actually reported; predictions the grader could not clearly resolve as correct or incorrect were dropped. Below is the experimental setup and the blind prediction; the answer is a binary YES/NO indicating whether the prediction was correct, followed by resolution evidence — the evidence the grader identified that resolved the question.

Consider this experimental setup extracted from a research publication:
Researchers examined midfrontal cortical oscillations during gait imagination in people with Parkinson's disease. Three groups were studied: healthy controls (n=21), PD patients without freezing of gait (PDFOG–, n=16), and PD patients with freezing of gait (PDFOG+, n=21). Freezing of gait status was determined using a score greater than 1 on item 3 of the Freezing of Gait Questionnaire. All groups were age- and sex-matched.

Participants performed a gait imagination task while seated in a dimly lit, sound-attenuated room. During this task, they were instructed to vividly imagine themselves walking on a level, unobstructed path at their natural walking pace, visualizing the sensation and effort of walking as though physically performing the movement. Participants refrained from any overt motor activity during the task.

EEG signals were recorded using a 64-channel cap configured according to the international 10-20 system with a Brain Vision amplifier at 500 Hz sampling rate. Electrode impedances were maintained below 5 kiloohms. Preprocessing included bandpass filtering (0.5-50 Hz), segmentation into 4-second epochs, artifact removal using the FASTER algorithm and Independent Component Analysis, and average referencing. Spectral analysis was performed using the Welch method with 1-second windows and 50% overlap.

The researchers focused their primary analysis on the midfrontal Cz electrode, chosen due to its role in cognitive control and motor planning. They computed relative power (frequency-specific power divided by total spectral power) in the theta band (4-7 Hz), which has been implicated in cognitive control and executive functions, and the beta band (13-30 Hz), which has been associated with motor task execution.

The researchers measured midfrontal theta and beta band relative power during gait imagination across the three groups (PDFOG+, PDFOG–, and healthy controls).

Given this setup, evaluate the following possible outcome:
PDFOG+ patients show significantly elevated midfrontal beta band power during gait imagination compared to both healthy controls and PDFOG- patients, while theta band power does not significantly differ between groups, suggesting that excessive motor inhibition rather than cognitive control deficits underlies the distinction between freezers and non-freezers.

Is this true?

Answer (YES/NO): NO